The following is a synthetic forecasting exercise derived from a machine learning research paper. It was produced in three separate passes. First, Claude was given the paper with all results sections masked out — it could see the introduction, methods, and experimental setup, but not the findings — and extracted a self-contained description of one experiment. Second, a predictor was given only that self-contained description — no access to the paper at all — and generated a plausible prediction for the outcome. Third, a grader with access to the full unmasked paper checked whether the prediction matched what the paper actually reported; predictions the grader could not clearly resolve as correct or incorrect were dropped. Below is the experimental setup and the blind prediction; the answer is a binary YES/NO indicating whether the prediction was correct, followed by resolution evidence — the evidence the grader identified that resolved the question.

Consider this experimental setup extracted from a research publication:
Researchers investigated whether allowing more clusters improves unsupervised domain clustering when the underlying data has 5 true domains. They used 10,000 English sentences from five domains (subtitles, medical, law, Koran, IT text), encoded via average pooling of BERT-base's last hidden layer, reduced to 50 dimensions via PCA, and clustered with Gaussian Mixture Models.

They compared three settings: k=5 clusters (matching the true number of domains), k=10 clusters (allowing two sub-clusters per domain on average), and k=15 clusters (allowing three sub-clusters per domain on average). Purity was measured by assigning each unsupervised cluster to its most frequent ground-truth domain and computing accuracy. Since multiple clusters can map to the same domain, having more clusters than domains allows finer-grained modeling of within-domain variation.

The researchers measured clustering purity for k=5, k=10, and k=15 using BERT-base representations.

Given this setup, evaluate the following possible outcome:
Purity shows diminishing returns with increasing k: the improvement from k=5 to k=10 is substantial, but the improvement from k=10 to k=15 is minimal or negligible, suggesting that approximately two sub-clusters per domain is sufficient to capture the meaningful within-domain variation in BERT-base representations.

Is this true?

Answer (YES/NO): NO